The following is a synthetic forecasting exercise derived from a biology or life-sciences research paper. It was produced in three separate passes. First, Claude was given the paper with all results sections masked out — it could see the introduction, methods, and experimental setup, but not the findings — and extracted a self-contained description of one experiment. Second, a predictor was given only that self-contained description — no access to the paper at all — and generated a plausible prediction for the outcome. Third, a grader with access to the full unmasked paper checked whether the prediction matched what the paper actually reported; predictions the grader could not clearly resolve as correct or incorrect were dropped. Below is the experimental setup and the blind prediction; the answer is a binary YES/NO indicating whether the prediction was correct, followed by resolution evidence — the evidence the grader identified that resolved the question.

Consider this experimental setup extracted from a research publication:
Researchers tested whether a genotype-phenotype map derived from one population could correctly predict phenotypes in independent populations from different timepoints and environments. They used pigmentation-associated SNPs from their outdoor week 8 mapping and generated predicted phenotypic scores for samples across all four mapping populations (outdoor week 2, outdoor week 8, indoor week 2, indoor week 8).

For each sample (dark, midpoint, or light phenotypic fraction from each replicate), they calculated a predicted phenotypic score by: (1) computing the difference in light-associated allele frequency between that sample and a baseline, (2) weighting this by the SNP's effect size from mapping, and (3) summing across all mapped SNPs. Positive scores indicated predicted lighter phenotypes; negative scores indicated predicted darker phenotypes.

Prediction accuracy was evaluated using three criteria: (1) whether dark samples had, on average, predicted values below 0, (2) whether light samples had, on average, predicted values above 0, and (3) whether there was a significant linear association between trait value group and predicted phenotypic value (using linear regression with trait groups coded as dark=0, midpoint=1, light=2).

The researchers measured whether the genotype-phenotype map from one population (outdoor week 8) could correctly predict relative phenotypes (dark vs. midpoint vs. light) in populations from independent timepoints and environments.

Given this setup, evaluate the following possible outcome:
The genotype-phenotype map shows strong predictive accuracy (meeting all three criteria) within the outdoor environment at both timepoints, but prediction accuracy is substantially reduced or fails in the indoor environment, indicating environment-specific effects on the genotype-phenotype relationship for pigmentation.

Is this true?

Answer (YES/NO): NO